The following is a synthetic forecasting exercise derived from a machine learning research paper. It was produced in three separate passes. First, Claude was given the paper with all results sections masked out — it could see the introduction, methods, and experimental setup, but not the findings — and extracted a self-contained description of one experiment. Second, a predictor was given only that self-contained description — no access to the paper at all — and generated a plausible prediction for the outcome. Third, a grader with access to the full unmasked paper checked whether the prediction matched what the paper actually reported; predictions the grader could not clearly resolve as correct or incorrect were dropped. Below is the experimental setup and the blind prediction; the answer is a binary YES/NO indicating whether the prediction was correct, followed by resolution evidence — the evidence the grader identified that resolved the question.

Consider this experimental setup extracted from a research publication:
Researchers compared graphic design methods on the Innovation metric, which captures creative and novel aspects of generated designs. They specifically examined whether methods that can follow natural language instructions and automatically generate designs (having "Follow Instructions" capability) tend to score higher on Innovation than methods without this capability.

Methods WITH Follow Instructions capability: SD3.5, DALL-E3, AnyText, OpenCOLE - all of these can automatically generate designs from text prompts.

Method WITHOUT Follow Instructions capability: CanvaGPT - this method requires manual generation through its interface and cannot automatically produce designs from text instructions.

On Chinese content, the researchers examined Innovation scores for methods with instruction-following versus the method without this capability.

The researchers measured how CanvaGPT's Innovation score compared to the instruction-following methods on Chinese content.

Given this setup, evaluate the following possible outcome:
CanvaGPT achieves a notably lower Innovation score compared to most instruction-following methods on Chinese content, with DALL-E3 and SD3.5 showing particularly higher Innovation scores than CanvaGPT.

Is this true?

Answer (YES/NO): NO